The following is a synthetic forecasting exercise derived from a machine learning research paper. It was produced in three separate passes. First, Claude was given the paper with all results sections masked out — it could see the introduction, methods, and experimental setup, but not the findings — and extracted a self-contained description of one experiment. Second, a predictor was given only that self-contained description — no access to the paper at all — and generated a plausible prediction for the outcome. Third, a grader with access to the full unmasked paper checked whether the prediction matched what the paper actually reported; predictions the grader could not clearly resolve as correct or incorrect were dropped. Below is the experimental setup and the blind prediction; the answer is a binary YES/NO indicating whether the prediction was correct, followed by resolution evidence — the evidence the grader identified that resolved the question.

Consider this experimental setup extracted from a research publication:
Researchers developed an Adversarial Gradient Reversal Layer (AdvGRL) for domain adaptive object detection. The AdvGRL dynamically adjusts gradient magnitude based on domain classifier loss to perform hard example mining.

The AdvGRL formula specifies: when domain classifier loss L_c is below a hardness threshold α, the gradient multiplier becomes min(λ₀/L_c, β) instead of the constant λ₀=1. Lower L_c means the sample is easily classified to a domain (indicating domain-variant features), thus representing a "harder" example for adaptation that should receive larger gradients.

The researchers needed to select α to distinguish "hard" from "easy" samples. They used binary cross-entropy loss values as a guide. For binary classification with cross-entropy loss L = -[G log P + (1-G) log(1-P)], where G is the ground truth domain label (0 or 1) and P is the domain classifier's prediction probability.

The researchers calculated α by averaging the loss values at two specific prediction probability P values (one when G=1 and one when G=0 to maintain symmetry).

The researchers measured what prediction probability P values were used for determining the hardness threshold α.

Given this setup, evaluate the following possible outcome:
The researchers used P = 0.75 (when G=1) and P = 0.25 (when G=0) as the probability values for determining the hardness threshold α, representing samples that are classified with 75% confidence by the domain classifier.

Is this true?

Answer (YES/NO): NO